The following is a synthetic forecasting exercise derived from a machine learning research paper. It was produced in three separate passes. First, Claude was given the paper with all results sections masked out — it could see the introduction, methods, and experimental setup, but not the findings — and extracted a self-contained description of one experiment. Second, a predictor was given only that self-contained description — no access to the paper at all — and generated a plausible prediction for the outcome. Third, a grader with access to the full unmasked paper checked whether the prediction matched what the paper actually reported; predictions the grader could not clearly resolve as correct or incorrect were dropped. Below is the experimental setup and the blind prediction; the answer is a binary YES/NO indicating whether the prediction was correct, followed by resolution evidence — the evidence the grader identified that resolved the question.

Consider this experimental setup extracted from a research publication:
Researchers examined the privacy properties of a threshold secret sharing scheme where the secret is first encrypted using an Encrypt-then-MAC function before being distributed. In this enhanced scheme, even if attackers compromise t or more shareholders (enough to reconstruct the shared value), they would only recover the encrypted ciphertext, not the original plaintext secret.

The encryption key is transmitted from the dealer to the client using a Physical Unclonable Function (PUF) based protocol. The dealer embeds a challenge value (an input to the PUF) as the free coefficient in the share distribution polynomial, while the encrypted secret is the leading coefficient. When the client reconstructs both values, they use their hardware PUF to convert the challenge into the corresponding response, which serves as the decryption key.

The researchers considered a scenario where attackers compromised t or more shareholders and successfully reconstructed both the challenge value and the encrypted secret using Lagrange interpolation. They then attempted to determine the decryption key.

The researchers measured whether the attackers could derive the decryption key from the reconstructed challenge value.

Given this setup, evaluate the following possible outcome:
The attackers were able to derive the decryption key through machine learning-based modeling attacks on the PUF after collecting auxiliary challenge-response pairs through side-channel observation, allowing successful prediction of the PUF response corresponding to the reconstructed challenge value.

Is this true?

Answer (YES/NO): NO